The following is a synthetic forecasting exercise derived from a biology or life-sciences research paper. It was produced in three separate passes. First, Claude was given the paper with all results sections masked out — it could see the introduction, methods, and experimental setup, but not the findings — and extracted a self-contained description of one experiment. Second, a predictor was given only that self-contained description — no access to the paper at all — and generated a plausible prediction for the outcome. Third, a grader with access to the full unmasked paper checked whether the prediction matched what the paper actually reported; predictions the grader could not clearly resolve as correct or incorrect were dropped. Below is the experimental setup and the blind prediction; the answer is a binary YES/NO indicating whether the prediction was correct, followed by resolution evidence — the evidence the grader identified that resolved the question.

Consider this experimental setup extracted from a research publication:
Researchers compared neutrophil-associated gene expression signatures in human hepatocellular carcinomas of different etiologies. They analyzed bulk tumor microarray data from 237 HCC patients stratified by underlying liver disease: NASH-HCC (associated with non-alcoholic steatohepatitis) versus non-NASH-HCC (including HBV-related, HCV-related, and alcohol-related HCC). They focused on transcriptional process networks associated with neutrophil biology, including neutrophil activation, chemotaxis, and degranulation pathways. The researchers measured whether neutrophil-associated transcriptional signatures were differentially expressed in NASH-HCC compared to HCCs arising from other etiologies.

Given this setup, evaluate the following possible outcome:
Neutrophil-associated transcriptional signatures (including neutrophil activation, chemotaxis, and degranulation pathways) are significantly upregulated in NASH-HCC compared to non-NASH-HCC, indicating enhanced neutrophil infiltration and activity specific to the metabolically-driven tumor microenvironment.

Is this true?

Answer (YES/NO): YES